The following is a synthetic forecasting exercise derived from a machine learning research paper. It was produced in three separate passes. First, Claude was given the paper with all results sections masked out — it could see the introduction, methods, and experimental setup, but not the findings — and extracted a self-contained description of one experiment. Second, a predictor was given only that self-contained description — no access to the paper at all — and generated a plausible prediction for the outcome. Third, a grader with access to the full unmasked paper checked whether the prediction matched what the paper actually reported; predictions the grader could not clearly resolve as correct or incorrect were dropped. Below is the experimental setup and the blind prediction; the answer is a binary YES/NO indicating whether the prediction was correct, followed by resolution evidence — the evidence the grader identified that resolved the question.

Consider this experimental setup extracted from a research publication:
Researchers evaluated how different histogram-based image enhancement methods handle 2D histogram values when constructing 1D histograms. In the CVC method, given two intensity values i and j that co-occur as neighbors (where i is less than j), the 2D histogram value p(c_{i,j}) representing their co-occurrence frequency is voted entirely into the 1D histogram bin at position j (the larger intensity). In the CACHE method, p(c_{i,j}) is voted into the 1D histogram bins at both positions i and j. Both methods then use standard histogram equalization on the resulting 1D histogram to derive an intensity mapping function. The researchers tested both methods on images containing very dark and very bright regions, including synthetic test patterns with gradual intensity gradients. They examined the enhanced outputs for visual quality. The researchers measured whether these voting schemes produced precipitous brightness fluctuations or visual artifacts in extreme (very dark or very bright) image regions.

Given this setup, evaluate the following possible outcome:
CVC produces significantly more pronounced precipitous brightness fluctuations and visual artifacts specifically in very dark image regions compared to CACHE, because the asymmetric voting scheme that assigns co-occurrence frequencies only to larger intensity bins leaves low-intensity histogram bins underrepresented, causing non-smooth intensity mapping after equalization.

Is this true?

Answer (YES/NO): NO